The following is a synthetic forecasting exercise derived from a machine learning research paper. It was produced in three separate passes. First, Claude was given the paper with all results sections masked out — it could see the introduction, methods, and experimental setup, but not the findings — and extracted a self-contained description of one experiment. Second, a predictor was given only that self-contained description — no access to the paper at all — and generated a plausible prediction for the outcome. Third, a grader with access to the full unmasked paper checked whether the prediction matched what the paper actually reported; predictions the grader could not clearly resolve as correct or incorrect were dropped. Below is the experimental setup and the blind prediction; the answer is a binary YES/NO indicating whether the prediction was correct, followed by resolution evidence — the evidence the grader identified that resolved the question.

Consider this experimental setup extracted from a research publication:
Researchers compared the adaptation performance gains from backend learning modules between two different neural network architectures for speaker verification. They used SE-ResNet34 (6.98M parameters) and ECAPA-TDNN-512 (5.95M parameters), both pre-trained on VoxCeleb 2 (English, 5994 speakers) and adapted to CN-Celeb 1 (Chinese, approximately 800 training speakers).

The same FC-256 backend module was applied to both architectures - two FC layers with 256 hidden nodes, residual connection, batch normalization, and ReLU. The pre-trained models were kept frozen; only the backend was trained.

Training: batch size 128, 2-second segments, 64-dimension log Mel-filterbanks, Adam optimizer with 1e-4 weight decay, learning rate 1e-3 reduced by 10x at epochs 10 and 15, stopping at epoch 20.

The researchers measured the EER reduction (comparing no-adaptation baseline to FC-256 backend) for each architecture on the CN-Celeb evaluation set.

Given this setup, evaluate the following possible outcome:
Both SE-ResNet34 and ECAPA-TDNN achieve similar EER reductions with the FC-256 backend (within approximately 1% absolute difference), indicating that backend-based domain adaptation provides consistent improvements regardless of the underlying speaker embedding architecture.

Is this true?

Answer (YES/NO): NO